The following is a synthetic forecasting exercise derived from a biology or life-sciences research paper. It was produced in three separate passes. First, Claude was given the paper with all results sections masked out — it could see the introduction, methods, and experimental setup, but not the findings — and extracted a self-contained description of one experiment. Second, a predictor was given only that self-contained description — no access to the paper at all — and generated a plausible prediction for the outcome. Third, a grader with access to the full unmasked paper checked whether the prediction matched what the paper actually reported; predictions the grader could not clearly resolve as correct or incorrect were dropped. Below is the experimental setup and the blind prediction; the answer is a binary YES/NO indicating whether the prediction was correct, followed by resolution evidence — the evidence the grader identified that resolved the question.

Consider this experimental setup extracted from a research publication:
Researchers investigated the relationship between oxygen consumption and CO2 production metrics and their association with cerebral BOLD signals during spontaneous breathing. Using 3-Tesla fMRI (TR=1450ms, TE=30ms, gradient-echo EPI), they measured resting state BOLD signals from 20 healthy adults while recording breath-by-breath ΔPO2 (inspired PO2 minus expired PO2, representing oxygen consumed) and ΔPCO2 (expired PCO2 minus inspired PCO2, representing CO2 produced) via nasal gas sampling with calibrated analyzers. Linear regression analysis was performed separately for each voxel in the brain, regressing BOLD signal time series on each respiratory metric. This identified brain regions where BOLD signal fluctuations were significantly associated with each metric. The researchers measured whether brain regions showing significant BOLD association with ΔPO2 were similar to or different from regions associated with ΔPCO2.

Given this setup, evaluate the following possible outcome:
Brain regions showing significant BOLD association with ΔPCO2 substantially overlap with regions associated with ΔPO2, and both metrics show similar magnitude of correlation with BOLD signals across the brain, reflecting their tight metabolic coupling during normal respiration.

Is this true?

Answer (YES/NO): NO